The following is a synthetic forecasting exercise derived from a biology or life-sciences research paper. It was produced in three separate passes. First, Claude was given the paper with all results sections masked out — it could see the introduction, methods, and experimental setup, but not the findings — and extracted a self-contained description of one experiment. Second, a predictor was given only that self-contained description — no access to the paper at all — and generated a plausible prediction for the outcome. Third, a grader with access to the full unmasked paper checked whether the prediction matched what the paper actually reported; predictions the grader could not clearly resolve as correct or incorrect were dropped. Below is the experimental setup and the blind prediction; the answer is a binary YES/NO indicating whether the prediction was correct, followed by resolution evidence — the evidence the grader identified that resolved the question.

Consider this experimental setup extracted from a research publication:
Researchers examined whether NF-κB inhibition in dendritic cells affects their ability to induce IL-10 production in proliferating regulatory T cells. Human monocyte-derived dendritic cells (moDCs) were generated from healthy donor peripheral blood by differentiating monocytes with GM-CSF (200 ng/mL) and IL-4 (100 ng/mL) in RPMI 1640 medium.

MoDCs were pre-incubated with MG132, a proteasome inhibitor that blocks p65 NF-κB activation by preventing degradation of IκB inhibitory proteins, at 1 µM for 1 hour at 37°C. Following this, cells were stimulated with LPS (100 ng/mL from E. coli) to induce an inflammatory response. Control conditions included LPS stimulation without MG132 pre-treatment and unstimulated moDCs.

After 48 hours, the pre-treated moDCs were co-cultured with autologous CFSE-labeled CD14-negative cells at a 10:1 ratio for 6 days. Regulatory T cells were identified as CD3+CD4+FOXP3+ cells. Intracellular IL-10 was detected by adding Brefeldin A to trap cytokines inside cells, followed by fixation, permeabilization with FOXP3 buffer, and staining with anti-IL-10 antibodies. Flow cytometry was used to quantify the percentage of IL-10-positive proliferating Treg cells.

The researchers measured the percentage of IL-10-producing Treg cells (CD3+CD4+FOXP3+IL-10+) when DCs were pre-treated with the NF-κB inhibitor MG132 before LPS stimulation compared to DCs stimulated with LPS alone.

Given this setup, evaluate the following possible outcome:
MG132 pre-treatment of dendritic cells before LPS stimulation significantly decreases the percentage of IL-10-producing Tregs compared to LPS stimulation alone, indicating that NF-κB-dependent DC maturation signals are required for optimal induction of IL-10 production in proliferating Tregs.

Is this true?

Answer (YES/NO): NO